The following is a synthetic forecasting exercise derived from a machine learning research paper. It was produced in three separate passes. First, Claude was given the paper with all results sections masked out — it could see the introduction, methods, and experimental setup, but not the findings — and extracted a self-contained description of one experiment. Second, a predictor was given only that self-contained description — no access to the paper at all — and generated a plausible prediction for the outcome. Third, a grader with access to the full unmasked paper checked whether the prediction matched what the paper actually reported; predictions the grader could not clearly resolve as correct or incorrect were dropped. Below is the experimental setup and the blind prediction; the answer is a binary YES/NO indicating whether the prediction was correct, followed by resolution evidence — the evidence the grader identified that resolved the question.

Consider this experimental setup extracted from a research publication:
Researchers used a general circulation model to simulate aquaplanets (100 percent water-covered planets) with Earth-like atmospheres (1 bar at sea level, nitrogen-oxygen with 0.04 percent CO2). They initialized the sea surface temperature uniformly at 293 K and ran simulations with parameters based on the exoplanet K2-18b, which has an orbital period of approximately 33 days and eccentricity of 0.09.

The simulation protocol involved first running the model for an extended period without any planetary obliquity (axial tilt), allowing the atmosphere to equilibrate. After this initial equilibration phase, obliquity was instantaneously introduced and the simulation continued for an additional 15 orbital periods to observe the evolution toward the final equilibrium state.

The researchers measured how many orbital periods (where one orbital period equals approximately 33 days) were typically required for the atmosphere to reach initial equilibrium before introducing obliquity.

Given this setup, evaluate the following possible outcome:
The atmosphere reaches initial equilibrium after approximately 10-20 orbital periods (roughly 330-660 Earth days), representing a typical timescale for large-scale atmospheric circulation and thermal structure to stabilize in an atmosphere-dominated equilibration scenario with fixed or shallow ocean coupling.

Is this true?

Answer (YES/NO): NO